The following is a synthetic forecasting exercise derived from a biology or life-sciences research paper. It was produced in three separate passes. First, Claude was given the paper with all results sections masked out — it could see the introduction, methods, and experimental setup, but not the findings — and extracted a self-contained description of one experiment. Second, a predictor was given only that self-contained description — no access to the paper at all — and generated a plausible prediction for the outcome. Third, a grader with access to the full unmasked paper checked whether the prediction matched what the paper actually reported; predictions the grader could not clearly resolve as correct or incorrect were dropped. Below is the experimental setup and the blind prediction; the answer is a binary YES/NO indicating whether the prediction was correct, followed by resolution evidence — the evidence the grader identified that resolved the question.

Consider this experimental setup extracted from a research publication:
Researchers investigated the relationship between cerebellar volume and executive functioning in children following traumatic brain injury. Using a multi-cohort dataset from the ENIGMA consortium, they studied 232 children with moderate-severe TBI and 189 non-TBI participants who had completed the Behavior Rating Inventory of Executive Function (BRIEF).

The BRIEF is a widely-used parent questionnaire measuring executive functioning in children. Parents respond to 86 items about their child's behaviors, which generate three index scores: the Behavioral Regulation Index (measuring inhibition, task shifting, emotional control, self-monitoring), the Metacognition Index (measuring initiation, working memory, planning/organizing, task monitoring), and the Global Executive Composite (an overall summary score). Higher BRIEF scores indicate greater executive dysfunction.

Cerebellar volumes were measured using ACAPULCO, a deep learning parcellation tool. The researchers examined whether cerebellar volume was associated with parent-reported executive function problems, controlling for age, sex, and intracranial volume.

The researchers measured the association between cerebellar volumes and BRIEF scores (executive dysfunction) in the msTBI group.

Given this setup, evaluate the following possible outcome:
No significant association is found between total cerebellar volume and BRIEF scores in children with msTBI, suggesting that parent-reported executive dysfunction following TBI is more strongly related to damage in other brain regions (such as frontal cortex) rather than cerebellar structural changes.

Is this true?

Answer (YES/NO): NO